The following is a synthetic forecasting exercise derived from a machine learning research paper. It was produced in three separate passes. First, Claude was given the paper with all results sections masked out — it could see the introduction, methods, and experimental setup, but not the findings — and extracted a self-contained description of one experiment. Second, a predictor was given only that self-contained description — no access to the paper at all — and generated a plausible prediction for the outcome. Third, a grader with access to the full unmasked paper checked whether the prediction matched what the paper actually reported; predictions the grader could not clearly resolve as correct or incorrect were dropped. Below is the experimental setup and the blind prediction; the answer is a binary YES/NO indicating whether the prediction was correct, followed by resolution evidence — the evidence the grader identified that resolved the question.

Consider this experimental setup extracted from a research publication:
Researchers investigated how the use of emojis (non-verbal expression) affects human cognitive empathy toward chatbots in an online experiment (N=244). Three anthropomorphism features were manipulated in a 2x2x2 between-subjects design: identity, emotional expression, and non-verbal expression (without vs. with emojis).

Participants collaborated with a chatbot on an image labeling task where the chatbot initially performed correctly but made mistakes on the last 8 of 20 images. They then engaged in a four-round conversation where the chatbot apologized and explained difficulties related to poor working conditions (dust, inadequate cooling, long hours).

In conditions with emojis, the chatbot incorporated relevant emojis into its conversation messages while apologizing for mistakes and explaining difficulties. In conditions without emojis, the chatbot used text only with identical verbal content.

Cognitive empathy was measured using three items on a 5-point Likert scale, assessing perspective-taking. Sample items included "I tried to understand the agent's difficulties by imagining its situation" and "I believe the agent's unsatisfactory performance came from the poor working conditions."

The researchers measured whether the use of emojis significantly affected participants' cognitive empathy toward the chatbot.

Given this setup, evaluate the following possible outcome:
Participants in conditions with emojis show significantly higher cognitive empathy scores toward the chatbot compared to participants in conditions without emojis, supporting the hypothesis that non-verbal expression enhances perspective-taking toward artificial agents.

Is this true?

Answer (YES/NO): NO